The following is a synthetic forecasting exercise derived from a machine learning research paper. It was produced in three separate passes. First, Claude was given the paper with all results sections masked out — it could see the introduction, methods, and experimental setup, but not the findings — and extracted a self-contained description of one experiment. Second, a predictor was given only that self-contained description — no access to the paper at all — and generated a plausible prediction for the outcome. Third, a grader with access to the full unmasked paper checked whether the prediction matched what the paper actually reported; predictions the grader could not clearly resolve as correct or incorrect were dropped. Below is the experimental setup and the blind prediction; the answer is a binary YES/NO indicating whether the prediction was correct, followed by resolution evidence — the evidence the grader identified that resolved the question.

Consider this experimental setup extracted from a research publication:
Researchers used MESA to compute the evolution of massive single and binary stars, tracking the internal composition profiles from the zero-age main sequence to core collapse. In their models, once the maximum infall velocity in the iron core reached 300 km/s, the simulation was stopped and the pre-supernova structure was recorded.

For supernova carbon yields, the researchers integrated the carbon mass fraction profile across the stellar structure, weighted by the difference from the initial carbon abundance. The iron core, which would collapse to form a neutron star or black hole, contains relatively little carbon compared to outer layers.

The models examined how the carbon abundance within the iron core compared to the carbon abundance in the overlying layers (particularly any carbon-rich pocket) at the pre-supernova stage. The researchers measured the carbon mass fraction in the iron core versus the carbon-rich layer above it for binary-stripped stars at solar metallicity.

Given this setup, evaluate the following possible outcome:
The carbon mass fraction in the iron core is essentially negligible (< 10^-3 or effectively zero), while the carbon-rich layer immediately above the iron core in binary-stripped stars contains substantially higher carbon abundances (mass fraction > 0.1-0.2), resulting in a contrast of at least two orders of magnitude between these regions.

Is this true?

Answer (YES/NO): YES